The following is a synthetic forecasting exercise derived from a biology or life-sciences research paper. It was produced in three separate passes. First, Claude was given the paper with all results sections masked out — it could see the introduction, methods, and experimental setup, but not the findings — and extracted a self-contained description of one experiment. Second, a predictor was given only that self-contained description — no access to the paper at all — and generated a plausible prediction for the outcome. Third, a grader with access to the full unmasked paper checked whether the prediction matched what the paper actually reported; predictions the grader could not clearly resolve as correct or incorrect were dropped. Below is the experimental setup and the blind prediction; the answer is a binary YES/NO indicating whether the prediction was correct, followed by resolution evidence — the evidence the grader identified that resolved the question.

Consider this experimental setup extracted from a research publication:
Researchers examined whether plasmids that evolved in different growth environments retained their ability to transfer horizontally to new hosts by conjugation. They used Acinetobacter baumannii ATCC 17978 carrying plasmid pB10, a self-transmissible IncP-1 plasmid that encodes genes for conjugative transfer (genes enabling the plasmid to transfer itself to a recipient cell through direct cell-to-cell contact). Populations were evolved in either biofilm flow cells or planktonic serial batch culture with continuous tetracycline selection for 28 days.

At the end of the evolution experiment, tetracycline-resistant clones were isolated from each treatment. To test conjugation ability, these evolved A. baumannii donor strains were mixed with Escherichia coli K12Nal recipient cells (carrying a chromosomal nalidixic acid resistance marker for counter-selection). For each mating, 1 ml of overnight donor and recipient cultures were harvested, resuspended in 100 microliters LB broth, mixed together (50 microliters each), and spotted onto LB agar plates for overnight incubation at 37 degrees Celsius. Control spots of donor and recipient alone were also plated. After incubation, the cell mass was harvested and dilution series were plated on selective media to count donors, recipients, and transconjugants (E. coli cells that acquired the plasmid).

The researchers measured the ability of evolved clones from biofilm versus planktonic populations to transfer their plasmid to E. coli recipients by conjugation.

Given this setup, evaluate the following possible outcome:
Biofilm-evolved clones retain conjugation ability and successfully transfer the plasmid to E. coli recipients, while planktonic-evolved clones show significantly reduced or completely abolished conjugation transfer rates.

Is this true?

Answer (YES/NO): YES